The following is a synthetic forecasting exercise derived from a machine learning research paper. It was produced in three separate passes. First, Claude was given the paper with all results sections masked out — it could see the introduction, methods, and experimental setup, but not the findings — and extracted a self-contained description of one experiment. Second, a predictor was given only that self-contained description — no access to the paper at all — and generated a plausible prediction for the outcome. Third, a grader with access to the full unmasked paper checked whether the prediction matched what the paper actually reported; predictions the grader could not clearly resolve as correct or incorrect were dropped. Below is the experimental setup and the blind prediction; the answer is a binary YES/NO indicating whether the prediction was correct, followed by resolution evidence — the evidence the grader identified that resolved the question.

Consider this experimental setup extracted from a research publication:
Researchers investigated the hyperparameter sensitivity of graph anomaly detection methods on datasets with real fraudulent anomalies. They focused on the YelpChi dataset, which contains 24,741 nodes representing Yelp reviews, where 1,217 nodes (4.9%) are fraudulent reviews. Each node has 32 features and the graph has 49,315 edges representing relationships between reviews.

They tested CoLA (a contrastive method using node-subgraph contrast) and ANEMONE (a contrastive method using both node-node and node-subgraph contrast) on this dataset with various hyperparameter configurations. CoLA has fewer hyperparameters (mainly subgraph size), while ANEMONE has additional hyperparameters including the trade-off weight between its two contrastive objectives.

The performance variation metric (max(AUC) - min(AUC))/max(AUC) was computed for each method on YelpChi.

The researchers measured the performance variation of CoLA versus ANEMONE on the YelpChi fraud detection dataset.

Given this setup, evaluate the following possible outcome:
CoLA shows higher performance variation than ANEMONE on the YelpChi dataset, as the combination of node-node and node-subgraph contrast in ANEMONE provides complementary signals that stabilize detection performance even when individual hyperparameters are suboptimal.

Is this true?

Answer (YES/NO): NO